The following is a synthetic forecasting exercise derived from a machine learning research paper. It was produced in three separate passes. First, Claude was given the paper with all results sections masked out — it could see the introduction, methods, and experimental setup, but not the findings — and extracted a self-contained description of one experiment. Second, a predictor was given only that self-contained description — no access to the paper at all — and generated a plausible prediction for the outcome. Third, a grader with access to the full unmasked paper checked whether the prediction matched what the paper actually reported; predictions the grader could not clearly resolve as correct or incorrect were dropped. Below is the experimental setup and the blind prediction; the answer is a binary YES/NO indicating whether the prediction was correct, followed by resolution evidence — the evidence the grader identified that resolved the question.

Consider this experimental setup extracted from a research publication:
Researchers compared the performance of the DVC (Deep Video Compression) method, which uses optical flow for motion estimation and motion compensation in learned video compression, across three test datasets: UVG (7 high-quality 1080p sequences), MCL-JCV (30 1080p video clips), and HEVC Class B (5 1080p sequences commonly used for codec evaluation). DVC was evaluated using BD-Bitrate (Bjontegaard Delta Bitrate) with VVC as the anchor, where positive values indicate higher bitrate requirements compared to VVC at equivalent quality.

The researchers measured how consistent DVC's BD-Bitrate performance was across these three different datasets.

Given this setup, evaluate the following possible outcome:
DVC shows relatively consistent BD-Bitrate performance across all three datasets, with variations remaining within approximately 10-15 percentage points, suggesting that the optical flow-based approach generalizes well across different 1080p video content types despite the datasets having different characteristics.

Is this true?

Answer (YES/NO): NO